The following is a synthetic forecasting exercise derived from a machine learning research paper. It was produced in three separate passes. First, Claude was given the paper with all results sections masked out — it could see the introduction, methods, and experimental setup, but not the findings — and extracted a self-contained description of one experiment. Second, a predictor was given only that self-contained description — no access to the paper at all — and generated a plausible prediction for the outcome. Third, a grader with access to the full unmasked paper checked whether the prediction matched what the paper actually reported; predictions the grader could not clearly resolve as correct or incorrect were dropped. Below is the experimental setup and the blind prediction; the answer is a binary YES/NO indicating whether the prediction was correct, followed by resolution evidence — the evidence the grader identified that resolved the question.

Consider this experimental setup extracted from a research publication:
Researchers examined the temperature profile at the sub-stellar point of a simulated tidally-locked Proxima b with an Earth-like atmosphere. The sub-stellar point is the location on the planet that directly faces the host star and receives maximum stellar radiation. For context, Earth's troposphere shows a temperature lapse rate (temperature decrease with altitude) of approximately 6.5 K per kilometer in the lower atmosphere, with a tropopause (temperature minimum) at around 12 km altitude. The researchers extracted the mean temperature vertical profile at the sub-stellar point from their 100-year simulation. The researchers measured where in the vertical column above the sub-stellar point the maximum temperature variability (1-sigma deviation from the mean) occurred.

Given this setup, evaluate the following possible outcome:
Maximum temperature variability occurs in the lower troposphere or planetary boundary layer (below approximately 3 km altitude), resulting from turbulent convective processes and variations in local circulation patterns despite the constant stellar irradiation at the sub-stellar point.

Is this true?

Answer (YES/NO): NO